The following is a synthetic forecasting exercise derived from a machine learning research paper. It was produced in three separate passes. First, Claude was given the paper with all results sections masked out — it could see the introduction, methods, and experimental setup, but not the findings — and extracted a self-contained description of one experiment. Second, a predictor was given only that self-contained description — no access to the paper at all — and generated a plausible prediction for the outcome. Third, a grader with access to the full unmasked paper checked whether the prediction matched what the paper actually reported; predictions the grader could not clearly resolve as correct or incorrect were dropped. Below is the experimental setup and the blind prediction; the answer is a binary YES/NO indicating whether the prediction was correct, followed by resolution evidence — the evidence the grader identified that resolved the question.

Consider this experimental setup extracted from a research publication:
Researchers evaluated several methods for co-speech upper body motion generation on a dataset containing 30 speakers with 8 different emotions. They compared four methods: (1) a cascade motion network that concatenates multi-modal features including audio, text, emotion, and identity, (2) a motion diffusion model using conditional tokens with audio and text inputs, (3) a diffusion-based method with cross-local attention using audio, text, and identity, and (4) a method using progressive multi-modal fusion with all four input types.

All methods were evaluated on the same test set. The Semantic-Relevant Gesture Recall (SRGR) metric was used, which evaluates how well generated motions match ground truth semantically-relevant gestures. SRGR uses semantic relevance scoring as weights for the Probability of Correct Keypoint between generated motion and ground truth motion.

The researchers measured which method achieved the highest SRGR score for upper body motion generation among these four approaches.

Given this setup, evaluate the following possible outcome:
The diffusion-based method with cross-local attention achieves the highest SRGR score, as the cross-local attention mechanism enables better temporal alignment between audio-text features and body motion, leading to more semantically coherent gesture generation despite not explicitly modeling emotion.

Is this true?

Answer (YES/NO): NO